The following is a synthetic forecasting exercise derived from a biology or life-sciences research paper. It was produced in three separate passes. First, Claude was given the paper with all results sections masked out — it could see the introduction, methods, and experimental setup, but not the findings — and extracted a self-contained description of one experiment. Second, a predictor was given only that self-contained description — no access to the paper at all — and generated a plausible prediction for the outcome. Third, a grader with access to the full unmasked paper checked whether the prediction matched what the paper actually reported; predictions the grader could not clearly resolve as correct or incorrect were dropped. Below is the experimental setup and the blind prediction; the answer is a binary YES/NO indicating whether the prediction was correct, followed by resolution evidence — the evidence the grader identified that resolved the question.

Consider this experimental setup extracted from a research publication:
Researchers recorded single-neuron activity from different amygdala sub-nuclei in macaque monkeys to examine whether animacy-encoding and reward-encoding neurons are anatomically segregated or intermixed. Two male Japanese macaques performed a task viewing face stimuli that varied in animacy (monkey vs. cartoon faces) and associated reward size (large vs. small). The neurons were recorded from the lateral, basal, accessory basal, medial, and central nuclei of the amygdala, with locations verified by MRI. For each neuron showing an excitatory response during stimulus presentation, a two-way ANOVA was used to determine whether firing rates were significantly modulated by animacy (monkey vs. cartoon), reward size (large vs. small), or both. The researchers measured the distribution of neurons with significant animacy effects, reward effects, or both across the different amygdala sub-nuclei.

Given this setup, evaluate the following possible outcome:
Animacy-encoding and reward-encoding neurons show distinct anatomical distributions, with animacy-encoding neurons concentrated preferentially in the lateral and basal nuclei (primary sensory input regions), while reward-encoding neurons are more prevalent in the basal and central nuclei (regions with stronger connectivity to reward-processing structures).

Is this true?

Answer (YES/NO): NO